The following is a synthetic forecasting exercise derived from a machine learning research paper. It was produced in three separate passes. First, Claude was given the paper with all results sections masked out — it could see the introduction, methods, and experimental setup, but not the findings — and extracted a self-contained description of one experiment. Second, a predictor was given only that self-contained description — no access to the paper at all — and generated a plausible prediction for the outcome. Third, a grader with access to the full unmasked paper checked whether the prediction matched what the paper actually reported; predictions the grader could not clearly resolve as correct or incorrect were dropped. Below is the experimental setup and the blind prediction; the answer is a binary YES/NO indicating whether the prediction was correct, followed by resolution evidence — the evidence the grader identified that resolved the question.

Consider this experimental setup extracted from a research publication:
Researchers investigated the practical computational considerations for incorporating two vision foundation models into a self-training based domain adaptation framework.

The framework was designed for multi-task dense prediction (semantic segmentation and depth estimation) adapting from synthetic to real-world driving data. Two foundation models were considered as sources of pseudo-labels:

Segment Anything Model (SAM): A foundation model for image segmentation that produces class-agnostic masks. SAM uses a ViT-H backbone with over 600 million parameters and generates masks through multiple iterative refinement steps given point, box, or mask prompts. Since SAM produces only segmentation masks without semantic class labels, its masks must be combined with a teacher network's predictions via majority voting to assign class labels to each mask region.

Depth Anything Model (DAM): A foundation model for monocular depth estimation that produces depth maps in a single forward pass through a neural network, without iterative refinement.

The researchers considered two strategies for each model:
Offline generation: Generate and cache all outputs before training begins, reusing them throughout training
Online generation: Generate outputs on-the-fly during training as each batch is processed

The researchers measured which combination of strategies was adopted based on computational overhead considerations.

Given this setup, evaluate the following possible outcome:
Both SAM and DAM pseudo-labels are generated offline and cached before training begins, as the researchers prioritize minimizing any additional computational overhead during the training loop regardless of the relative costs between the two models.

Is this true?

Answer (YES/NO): NO